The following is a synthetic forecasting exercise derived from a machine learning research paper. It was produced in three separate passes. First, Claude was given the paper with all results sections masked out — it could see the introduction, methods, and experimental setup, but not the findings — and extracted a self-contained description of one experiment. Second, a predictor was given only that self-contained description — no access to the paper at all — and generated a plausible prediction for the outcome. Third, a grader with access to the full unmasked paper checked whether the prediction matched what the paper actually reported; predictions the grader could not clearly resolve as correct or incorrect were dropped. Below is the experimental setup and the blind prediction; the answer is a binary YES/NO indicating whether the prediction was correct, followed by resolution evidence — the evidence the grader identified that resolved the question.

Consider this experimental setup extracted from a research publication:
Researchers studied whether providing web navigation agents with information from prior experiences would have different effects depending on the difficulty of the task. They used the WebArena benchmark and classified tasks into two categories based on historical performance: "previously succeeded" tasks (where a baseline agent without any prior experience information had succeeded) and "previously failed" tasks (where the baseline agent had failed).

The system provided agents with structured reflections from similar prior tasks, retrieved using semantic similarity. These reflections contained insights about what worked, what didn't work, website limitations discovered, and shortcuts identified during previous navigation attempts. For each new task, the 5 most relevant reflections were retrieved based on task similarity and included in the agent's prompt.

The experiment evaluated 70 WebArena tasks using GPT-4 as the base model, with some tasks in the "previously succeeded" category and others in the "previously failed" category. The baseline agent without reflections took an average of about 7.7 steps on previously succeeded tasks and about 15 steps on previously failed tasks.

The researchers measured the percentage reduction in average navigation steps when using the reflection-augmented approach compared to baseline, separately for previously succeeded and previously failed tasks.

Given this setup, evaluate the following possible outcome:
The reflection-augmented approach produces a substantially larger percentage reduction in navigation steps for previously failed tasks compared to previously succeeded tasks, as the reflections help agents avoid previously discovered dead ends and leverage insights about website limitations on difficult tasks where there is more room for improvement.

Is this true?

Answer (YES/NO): YES